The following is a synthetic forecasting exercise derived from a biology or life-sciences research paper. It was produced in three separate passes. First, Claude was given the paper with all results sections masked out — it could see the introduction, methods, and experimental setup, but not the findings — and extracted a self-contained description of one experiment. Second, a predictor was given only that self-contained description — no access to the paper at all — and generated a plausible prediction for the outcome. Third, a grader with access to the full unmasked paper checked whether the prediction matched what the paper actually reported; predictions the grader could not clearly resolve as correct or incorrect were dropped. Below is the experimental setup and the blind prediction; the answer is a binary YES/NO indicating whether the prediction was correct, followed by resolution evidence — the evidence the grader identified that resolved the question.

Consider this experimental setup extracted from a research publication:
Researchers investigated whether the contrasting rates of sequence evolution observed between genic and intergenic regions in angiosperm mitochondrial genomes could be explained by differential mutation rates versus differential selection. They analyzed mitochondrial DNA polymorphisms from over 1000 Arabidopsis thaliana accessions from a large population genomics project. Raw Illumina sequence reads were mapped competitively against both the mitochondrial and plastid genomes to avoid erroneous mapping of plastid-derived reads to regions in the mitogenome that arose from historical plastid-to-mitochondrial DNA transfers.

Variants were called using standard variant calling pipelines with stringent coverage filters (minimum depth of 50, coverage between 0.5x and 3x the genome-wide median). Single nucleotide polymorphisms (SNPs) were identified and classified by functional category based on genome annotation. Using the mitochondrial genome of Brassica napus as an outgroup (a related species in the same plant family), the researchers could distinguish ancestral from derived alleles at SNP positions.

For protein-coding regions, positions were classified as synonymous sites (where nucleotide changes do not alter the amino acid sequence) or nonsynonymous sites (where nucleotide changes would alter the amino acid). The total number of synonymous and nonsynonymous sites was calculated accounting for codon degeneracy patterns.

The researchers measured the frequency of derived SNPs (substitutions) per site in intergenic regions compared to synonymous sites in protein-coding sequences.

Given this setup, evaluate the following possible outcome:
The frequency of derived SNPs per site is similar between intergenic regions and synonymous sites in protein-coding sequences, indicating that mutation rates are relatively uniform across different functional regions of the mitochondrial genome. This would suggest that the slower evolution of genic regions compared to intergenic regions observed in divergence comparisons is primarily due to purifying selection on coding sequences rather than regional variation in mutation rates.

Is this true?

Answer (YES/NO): YES